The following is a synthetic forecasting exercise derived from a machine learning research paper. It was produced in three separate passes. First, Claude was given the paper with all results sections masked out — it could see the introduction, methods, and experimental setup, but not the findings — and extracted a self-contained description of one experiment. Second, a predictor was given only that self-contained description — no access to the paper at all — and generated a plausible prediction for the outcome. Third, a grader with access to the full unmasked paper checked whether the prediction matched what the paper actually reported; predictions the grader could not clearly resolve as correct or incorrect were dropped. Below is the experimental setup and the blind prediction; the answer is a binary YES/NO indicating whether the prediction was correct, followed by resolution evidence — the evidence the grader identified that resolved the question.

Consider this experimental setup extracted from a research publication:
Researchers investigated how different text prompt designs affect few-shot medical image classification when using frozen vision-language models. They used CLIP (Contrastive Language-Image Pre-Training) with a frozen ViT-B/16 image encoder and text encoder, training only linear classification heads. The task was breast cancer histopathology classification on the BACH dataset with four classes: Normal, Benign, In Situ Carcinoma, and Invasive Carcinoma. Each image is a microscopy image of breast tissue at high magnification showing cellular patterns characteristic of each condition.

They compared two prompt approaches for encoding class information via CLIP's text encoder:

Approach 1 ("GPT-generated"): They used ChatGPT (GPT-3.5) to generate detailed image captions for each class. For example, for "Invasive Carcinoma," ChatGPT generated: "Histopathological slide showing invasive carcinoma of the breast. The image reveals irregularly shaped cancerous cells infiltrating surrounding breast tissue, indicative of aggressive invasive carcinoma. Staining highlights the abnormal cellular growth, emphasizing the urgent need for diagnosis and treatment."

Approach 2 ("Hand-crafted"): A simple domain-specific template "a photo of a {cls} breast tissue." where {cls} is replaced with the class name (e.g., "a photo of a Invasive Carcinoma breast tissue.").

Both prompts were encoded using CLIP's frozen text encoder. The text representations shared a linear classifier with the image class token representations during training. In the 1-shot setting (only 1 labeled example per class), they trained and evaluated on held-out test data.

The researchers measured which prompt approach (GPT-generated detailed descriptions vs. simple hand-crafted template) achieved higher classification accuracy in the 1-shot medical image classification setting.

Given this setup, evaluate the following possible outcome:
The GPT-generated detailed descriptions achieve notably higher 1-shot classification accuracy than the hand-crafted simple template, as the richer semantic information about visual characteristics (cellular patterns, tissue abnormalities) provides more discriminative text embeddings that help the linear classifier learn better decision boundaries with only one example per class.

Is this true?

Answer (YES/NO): YES